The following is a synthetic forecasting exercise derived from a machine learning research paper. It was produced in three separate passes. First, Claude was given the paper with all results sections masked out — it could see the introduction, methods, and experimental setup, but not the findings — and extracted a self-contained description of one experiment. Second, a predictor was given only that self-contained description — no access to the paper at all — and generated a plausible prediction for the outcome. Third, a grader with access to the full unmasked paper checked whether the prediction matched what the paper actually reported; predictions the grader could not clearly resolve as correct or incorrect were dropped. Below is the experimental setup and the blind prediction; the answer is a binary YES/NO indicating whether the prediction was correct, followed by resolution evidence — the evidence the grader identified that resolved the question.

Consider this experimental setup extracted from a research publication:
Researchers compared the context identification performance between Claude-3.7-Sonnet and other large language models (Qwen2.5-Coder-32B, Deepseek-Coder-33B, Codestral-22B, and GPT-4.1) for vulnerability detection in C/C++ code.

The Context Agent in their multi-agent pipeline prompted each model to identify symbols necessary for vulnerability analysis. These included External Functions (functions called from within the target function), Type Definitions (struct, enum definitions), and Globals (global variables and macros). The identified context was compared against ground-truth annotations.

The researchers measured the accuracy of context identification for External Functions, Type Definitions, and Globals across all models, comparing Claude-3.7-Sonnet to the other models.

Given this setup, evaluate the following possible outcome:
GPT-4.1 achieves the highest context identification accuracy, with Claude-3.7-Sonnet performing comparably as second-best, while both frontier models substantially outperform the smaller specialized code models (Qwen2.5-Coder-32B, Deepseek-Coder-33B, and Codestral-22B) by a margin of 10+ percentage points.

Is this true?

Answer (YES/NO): NO